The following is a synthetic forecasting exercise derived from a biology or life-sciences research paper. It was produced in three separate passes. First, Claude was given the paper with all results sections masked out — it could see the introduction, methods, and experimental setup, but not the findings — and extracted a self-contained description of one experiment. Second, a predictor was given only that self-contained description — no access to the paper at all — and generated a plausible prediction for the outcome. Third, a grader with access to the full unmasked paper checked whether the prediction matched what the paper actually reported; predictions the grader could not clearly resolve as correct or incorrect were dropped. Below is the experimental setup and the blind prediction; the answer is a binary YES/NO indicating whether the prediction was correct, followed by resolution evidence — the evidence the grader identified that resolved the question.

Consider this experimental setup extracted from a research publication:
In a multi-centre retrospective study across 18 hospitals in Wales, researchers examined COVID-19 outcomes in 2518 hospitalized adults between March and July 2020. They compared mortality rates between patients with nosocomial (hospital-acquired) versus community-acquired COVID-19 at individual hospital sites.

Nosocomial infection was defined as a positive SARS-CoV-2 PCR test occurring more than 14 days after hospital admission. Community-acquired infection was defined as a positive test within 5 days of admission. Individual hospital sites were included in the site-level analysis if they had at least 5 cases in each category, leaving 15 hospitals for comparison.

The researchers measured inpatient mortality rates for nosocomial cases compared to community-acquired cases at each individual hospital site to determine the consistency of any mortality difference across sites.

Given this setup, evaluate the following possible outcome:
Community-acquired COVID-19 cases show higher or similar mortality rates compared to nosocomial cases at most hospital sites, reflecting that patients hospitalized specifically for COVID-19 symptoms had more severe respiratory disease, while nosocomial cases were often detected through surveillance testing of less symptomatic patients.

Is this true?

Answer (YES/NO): NO